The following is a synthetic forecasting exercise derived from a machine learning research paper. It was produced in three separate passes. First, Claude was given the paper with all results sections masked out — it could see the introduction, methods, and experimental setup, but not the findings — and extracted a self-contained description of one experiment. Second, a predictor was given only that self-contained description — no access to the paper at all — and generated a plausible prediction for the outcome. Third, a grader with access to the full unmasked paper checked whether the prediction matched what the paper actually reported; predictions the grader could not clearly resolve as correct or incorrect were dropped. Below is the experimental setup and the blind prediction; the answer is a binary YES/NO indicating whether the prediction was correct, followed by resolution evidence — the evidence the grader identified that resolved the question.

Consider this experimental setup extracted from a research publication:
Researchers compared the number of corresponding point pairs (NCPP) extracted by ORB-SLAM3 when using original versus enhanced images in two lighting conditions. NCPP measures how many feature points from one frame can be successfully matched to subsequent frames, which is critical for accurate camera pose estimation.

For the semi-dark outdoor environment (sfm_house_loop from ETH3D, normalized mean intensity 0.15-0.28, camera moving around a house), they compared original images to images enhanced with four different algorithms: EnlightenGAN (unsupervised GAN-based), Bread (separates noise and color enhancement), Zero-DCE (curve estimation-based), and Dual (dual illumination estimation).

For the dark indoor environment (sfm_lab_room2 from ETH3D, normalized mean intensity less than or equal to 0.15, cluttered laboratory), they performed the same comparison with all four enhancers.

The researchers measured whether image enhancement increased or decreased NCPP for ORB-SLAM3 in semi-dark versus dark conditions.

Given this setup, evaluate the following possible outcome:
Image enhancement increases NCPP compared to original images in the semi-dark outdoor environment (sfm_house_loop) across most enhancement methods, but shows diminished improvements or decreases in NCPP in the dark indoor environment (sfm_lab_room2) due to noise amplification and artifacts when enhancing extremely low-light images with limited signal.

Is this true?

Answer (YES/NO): NO